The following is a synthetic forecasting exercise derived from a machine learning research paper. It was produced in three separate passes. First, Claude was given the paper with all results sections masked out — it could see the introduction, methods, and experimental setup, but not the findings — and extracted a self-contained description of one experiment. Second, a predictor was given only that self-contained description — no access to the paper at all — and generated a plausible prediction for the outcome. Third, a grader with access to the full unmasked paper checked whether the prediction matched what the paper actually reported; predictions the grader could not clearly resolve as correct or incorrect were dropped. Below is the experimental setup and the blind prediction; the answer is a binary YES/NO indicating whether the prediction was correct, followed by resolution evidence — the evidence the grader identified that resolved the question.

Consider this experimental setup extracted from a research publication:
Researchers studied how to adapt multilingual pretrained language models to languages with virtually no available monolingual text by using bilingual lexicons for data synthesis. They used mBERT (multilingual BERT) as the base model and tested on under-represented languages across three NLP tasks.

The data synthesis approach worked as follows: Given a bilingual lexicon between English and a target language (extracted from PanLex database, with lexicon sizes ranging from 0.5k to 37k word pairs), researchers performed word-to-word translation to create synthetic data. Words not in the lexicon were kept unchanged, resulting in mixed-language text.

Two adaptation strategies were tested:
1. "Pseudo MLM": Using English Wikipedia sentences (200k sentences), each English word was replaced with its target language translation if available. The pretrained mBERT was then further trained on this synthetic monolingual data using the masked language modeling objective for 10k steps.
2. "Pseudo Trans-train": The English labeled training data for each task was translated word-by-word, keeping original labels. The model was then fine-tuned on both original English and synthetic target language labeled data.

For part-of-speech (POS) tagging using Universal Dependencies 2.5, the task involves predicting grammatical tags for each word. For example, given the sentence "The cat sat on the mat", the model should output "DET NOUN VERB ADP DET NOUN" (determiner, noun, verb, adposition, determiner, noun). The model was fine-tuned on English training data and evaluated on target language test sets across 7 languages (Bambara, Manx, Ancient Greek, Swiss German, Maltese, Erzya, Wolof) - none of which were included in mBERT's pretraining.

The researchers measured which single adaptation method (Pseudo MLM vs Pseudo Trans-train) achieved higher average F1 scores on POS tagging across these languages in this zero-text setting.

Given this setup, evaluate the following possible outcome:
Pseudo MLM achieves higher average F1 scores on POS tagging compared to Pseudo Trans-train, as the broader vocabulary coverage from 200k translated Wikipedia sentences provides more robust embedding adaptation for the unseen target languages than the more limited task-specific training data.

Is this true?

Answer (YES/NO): NO